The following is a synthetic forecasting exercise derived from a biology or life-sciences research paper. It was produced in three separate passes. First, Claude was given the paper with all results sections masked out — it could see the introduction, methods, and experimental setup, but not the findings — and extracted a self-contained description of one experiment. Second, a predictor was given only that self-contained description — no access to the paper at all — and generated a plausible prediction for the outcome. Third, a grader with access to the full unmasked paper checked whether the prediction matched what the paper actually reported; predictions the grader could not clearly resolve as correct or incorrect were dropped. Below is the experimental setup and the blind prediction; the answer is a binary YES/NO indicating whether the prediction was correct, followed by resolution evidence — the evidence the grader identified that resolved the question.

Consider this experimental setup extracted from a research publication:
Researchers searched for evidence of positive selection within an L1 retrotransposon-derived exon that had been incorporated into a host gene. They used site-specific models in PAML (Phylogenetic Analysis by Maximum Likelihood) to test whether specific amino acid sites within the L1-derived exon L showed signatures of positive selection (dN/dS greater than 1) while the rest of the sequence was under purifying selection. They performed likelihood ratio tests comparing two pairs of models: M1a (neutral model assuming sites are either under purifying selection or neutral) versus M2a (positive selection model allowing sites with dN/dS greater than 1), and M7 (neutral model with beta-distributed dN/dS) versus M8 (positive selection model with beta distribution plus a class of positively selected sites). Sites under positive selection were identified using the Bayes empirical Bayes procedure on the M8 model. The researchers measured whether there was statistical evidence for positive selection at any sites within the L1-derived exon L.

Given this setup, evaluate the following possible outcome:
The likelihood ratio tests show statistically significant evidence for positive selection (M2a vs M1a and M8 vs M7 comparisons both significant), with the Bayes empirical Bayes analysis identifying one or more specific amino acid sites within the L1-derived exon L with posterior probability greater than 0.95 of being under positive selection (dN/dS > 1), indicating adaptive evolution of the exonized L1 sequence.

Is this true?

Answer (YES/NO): NO